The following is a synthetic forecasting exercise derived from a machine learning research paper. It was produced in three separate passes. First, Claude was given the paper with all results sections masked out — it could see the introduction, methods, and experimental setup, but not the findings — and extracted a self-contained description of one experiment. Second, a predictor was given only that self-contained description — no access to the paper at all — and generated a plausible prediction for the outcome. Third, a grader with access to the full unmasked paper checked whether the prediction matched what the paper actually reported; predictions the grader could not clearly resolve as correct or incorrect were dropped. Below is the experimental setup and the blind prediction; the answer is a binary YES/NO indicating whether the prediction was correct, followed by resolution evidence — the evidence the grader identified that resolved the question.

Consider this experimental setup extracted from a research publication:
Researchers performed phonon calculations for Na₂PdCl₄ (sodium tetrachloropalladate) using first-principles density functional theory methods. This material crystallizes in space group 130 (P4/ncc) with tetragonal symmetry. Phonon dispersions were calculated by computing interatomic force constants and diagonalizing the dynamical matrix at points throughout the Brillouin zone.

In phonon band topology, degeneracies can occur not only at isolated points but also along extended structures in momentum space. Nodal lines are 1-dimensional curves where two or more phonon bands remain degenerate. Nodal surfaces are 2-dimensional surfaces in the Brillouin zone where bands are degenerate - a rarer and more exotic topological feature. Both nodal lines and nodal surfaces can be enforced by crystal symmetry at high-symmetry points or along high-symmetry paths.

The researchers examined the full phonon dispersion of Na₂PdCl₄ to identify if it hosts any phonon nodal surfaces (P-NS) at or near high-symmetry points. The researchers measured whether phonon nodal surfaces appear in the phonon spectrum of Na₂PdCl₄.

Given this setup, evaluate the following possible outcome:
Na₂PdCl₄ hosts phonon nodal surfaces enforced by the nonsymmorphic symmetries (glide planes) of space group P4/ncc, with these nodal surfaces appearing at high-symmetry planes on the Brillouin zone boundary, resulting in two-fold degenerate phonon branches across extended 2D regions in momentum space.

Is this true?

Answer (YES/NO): NO